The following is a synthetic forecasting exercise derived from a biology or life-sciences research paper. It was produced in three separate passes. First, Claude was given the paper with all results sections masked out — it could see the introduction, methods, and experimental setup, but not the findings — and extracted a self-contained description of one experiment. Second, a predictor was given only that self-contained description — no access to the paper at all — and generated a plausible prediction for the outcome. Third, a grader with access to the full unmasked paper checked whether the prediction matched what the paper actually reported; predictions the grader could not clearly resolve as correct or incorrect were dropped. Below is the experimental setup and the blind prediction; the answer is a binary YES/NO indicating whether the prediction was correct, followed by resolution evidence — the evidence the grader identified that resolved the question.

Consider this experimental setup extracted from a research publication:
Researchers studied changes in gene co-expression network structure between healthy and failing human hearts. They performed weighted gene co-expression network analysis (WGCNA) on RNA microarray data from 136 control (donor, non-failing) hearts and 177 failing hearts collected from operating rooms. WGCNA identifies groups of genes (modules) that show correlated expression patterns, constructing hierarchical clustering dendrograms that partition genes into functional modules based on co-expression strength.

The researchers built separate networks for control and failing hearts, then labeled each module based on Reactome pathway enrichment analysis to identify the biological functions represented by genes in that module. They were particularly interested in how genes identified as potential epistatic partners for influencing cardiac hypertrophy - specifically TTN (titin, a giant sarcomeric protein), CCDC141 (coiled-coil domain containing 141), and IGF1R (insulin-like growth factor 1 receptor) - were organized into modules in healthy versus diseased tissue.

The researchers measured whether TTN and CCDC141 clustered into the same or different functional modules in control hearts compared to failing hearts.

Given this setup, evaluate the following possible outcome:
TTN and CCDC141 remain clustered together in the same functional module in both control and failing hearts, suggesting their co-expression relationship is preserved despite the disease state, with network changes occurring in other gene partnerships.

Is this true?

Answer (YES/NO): NO